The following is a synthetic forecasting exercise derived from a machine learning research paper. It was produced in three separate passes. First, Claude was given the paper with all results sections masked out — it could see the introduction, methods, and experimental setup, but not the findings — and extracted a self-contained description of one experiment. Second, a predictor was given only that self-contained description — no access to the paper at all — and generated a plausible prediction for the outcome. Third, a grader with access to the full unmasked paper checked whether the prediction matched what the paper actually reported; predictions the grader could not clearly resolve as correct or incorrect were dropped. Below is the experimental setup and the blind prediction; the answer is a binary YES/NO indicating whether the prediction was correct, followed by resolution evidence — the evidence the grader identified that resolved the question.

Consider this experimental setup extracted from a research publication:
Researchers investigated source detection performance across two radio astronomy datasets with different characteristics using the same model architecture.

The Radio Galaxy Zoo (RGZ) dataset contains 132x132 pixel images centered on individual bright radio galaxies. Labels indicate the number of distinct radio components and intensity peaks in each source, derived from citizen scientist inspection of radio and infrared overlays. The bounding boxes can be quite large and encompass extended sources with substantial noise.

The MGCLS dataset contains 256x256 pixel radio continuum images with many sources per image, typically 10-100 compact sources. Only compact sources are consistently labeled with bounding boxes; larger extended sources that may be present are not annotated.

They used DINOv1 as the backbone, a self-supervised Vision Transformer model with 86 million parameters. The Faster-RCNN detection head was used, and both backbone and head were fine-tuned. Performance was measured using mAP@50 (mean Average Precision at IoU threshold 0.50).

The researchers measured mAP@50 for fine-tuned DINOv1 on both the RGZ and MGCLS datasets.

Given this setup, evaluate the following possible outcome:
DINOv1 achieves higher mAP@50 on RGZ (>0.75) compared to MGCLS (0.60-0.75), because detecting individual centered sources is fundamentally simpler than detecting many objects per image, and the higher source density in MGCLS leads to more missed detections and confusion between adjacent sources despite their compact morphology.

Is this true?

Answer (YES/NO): NO